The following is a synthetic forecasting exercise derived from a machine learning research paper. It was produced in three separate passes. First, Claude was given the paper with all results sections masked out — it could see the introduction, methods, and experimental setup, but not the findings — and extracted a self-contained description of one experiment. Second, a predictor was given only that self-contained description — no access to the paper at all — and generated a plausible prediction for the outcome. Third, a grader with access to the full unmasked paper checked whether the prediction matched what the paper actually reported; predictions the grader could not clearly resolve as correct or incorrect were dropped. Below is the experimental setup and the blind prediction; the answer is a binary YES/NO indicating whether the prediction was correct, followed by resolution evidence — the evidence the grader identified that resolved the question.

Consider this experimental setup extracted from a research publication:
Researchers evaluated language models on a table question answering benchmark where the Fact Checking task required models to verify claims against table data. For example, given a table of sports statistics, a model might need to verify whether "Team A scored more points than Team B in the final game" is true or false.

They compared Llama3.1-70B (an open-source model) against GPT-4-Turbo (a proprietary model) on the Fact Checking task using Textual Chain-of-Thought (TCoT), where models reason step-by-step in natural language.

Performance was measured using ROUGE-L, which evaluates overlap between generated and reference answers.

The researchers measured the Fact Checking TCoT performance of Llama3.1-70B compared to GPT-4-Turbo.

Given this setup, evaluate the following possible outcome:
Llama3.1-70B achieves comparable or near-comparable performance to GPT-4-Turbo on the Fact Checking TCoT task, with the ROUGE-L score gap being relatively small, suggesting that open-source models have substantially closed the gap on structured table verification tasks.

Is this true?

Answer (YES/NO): YES